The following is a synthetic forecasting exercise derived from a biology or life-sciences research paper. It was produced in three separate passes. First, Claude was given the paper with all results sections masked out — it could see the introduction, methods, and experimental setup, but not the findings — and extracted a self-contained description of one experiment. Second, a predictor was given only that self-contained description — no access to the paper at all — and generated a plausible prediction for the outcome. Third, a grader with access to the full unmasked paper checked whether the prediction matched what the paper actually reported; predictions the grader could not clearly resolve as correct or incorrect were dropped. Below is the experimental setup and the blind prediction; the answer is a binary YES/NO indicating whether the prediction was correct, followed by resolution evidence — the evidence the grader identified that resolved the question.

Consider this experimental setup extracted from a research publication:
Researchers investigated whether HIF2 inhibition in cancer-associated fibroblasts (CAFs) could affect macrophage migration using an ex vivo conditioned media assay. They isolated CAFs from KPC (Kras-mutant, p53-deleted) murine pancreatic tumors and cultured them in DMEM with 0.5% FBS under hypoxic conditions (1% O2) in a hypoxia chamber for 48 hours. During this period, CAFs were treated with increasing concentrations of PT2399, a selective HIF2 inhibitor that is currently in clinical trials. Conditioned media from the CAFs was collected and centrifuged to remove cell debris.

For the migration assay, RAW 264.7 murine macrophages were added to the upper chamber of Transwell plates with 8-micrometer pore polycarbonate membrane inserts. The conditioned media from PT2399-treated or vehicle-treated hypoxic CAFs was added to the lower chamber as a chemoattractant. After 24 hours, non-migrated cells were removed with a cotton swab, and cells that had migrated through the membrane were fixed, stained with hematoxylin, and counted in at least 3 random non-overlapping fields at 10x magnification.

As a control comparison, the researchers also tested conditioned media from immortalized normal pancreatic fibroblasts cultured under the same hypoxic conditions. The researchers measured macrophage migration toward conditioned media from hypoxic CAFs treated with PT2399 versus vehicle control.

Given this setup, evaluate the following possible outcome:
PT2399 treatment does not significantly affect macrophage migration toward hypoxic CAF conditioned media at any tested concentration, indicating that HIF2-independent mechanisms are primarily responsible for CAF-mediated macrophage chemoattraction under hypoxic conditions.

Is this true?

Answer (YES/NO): NO